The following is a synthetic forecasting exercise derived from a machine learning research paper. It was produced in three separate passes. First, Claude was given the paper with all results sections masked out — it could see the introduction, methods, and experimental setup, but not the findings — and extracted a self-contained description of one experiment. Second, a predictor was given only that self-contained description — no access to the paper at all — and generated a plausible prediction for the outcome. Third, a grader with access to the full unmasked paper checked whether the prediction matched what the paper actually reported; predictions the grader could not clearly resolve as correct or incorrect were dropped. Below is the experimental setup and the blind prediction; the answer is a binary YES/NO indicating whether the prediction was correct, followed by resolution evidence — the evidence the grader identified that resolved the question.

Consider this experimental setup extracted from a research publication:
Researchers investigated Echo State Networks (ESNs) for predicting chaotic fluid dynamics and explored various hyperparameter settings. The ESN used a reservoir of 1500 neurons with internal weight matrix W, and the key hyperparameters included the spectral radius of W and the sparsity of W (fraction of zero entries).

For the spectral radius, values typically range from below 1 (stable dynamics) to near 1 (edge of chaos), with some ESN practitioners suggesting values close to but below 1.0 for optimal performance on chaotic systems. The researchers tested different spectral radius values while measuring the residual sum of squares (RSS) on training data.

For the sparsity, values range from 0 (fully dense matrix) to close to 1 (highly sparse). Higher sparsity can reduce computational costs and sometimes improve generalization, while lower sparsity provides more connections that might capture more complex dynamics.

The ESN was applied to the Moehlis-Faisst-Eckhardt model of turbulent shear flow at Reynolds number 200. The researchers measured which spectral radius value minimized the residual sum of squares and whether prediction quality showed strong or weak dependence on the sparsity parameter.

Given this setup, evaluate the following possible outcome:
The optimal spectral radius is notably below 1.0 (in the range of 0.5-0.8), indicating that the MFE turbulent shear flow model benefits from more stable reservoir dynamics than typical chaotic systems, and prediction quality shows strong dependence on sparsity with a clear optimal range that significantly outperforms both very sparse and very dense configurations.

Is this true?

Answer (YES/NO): NO